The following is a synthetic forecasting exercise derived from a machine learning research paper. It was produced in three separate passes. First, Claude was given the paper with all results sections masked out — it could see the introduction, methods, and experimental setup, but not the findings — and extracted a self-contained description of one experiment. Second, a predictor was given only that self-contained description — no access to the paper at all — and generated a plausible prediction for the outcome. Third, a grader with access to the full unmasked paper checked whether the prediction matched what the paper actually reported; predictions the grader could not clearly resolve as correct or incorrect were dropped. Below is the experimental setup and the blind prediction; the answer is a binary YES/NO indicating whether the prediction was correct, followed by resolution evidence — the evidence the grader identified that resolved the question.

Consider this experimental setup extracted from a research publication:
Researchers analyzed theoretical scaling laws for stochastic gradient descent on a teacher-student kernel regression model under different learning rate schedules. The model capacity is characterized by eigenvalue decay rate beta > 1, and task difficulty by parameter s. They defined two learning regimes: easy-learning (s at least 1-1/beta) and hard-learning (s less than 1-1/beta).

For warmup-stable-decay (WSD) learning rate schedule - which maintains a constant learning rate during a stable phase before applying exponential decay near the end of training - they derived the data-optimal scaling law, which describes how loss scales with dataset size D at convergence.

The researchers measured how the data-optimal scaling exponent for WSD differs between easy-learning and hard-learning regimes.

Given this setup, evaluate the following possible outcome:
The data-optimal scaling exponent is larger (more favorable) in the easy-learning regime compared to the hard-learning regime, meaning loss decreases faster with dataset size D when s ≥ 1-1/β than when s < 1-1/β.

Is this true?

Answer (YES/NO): YES